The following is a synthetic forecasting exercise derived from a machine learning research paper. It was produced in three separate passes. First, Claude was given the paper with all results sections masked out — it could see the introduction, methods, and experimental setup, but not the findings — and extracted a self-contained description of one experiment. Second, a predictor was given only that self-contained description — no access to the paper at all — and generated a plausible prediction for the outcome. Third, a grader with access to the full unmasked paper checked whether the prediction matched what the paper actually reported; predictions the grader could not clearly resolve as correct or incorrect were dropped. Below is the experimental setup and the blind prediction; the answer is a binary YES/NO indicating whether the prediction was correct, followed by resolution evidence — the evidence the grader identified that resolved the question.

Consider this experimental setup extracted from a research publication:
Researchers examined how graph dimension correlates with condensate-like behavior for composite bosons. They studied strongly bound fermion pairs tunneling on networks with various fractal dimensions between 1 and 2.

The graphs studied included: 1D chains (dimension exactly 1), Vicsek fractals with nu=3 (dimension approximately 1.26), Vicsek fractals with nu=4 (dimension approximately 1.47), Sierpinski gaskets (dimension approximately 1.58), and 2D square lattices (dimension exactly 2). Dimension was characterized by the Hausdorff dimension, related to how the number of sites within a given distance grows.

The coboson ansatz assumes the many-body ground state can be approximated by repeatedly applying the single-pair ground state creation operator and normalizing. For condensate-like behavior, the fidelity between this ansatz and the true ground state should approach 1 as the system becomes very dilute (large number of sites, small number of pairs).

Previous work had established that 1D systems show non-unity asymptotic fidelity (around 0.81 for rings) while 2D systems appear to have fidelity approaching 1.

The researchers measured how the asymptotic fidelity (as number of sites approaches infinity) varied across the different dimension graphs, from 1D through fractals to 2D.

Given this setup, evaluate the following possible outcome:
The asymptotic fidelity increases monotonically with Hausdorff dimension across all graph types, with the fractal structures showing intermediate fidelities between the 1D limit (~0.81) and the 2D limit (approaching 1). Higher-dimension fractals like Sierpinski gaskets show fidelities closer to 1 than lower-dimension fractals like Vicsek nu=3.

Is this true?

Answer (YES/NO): NO